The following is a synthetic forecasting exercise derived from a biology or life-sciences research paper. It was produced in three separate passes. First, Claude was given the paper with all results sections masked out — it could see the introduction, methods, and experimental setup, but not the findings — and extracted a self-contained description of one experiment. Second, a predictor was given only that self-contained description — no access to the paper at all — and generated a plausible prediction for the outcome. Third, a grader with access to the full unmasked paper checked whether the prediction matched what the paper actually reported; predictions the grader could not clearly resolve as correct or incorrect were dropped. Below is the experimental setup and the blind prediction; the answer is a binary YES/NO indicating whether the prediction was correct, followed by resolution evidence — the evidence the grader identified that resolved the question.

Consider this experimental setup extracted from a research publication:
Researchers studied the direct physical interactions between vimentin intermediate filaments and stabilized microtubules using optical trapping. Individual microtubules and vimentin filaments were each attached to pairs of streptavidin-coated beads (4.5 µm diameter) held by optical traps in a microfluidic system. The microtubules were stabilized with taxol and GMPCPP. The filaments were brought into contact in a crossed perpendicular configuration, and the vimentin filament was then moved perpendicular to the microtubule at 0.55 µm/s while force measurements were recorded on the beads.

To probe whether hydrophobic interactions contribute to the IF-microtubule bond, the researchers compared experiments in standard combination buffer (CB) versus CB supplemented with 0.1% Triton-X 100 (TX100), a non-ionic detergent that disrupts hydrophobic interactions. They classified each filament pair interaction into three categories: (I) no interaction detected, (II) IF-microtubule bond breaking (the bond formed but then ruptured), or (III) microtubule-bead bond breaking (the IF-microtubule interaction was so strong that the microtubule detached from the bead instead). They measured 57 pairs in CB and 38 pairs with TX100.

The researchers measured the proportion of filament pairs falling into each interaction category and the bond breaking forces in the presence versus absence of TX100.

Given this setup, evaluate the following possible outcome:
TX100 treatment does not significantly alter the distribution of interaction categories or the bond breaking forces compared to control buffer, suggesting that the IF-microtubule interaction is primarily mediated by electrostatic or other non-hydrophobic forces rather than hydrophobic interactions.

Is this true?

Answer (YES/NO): NO